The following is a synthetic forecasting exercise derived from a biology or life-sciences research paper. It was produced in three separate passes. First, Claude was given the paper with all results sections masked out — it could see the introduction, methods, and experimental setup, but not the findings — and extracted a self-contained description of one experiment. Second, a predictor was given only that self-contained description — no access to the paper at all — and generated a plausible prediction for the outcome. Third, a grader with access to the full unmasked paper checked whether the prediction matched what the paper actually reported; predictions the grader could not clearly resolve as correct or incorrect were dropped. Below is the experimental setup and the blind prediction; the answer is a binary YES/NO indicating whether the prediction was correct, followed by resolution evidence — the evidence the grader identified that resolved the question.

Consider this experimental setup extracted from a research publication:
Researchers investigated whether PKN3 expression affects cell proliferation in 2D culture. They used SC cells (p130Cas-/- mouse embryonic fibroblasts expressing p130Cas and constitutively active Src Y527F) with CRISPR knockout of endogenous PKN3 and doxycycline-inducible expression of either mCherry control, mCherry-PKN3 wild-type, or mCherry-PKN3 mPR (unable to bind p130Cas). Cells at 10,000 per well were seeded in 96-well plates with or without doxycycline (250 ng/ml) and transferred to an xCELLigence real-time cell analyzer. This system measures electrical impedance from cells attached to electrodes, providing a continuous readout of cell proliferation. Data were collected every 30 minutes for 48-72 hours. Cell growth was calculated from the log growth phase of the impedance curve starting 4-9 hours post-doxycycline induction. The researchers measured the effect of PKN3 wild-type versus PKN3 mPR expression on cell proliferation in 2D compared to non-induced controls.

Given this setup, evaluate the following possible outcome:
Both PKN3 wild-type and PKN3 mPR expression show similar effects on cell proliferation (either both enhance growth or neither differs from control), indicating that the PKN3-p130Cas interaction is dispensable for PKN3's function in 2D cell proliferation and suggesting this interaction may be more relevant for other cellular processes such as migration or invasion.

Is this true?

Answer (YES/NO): NO